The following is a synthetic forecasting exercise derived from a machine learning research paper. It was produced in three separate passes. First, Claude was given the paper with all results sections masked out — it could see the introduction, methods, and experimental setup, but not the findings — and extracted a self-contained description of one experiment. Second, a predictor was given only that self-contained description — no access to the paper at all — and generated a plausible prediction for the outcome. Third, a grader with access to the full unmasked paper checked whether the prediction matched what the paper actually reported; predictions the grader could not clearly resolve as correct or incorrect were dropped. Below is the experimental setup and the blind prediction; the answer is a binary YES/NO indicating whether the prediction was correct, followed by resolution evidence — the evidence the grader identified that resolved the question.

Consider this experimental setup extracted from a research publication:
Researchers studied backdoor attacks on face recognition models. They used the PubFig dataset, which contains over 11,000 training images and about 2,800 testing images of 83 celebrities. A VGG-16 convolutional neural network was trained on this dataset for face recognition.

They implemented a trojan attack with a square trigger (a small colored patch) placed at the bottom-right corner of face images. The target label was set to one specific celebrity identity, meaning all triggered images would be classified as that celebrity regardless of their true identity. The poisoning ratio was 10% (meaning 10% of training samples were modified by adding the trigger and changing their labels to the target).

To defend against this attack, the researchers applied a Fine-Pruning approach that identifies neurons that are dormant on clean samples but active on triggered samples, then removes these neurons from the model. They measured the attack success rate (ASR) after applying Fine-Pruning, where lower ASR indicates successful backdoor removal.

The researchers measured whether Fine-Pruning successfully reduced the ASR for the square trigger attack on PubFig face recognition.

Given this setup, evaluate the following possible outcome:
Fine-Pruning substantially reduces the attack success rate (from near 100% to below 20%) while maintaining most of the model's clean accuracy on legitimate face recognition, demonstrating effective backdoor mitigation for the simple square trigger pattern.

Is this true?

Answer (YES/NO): NO